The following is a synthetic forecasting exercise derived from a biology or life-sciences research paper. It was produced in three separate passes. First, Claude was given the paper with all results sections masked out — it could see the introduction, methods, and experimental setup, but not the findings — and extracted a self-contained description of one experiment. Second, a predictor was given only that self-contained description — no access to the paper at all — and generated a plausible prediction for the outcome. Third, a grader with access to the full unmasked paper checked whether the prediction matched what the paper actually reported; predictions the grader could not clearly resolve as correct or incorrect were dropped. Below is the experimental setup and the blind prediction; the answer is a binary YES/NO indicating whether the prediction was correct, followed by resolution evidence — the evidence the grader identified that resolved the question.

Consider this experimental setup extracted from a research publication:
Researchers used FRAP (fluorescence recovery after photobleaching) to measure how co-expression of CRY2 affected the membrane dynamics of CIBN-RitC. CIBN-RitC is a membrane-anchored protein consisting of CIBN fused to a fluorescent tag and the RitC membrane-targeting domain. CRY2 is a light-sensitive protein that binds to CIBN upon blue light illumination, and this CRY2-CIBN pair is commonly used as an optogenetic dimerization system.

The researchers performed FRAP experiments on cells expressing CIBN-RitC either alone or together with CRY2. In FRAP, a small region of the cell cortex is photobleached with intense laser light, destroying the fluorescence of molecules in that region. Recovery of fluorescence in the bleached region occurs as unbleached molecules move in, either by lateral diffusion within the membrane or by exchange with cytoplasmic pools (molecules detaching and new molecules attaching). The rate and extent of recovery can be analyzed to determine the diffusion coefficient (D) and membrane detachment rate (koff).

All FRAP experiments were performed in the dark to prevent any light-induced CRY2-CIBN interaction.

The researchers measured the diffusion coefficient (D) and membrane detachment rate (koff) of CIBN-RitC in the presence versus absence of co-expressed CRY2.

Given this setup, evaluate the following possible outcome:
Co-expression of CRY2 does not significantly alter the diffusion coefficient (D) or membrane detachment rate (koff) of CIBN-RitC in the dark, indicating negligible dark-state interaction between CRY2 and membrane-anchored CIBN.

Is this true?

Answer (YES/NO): NO